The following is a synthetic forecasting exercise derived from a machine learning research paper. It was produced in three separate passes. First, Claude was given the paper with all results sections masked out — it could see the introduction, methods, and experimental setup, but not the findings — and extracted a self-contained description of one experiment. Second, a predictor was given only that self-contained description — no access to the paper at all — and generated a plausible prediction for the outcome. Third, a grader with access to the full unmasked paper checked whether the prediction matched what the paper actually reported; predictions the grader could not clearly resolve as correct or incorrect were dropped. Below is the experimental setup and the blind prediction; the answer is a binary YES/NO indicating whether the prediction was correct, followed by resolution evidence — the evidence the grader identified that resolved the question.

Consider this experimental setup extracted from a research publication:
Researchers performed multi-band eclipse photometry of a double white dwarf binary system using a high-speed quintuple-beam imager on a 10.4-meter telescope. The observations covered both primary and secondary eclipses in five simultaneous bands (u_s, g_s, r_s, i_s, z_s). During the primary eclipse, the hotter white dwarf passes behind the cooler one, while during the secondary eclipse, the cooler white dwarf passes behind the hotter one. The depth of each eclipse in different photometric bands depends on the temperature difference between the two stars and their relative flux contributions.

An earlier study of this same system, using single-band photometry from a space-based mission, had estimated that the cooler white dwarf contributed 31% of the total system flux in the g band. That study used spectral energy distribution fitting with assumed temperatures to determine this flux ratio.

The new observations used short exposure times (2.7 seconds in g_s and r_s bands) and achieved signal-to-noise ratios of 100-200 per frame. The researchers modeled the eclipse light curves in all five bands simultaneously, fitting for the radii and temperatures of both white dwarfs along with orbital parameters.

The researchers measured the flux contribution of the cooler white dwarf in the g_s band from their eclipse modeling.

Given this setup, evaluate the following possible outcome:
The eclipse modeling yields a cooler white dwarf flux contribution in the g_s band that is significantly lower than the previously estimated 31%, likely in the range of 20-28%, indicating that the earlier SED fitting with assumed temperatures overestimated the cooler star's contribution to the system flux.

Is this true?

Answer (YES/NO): YES